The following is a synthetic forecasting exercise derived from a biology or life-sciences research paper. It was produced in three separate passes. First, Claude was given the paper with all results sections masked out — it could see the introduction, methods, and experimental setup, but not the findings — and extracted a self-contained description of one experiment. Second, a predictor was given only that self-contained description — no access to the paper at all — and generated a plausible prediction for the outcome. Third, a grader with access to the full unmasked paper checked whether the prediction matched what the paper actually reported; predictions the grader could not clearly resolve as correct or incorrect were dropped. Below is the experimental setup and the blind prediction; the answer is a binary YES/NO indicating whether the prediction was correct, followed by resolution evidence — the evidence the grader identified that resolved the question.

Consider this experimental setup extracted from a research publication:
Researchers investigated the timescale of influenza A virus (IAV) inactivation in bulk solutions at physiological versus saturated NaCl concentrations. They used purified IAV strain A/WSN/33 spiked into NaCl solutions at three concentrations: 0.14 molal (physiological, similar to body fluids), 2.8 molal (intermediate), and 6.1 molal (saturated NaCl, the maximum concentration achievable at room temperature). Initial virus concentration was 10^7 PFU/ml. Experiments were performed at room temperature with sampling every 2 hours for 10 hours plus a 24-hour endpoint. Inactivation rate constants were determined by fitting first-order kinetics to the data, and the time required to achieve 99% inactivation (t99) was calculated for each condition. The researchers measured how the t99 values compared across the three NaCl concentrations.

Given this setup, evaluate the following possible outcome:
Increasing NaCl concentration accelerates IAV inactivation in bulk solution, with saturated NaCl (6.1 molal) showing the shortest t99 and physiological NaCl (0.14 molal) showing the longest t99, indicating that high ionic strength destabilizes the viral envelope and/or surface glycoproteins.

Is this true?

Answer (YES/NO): YES